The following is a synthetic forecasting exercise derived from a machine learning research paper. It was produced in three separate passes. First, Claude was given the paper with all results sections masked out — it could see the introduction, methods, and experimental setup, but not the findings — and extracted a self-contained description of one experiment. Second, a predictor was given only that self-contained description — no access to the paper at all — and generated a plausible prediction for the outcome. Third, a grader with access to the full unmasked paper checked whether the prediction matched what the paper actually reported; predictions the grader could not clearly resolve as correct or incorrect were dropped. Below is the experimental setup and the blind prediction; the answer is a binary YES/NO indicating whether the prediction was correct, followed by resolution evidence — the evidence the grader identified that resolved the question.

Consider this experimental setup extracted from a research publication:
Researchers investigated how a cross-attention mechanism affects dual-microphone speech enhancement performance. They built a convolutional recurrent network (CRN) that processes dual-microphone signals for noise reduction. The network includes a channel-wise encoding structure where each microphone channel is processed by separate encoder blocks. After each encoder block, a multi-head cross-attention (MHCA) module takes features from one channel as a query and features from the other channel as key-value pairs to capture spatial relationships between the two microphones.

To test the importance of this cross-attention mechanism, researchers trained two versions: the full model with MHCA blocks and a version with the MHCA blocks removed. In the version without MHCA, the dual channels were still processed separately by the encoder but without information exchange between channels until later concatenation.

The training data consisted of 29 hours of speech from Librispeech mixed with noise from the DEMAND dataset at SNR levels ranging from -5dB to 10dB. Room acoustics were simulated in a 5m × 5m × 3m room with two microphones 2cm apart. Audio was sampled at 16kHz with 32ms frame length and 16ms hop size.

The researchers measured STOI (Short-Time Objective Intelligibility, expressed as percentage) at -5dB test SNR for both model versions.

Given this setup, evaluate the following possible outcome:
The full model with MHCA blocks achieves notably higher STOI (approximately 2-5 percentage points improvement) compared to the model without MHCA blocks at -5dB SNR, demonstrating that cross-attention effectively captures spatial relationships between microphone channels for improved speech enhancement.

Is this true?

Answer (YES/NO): YES